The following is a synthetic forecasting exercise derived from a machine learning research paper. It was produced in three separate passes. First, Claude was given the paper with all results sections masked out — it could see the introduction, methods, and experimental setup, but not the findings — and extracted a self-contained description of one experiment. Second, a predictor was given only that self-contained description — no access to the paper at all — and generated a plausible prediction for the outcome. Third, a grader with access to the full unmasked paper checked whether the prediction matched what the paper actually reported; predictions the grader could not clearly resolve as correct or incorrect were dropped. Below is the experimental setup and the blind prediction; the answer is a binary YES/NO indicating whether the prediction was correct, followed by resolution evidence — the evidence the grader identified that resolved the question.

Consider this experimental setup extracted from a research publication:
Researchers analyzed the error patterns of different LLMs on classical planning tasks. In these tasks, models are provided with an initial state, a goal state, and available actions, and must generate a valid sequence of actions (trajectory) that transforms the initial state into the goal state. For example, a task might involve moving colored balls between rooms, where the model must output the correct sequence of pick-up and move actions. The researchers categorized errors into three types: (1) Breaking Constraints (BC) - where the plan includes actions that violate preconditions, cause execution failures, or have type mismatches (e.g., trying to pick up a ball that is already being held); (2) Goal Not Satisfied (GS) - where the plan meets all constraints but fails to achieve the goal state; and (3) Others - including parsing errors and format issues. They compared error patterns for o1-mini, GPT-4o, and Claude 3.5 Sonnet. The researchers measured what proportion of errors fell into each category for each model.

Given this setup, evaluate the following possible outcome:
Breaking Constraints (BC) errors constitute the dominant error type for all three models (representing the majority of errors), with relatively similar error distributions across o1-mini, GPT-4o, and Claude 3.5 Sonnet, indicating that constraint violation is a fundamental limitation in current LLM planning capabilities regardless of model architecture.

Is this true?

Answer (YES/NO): NO